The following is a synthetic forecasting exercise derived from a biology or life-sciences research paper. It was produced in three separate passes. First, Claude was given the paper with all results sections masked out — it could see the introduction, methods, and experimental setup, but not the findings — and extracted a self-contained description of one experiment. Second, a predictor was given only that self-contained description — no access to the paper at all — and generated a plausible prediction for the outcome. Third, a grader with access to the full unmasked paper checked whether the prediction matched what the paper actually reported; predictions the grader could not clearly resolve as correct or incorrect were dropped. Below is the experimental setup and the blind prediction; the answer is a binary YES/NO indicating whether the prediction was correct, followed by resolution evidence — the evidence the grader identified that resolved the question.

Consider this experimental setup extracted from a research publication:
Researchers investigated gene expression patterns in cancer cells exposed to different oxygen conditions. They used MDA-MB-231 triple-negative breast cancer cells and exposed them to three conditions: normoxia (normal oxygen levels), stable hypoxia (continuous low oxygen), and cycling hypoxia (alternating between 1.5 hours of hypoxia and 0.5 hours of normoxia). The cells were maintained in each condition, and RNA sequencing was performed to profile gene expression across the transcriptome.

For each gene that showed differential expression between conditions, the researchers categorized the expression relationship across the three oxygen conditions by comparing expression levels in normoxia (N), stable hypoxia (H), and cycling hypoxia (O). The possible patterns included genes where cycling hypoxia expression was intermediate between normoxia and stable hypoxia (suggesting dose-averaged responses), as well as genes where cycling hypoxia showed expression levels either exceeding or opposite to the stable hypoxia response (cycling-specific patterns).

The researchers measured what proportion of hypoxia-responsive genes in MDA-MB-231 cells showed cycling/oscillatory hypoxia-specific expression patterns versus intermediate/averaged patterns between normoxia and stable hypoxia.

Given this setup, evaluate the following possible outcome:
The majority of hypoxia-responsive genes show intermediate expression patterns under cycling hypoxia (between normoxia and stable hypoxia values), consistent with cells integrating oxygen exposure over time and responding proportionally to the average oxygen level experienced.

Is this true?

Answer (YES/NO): YES